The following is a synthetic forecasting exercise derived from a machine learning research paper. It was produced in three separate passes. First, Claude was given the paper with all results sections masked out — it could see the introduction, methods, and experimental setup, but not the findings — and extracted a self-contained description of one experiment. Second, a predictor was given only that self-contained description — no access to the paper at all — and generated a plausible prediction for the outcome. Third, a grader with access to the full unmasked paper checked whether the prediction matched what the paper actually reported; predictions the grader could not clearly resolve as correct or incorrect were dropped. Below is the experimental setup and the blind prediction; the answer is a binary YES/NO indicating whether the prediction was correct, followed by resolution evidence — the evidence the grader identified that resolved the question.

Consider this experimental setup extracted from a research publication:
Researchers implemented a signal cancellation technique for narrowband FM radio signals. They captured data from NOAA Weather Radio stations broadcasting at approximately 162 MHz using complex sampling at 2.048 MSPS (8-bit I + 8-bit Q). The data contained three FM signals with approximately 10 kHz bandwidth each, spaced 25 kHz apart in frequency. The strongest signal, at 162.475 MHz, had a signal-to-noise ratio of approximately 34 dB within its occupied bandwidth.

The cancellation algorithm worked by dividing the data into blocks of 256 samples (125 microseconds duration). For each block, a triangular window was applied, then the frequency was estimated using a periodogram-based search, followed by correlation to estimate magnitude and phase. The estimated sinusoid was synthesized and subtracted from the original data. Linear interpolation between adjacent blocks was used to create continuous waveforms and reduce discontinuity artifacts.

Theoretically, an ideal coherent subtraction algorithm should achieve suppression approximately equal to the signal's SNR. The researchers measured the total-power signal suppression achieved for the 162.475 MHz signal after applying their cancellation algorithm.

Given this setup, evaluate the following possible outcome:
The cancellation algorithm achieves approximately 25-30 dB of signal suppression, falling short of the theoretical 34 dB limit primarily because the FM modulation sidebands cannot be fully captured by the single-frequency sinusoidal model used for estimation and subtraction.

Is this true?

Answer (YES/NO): NO